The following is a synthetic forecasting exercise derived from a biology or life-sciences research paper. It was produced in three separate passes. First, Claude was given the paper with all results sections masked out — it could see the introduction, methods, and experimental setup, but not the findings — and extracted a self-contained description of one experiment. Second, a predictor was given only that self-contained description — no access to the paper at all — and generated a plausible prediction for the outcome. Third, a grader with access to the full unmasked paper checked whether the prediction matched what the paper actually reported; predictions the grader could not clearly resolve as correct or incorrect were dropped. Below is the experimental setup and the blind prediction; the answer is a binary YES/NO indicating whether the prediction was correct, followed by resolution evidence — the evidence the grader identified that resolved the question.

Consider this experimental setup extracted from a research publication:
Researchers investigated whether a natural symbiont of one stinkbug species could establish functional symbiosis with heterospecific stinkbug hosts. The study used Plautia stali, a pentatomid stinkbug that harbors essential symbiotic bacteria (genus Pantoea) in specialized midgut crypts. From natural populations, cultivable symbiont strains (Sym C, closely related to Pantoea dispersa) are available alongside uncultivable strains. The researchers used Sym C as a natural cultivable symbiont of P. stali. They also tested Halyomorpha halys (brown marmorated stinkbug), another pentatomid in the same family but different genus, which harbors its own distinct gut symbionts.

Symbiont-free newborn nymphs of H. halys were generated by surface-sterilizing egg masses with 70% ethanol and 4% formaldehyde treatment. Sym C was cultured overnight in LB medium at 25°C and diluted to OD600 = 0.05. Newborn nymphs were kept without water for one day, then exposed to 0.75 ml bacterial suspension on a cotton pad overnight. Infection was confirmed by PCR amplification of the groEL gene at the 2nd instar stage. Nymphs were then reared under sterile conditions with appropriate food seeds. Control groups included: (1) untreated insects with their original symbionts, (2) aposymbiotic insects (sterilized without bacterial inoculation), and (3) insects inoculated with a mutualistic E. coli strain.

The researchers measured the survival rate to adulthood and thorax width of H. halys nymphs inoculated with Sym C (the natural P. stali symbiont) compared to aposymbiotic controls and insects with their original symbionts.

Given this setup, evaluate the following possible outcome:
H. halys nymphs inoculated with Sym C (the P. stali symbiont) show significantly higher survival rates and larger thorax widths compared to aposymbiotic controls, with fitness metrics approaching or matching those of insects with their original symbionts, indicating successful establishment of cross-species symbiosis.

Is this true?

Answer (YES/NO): NO